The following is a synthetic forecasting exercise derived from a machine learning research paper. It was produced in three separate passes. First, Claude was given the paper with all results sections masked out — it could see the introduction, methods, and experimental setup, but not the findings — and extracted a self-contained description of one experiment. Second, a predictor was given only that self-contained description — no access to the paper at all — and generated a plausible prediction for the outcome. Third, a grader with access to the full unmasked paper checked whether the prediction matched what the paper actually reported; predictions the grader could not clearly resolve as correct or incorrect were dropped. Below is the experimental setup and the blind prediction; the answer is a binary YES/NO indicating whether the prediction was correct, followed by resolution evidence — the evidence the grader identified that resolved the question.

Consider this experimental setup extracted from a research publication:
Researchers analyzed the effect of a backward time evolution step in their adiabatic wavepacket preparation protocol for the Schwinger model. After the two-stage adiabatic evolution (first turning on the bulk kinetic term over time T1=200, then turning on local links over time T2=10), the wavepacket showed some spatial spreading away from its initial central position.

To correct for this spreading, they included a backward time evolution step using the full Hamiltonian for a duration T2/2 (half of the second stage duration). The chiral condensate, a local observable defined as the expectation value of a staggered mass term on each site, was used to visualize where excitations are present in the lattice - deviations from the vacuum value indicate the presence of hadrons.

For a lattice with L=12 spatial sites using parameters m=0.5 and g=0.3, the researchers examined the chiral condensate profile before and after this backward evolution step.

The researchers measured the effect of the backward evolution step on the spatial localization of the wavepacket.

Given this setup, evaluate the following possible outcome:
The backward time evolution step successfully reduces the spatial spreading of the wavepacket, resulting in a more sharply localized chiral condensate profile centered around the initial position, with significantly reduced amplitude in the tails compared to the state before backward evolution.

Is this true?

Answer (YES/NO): YES